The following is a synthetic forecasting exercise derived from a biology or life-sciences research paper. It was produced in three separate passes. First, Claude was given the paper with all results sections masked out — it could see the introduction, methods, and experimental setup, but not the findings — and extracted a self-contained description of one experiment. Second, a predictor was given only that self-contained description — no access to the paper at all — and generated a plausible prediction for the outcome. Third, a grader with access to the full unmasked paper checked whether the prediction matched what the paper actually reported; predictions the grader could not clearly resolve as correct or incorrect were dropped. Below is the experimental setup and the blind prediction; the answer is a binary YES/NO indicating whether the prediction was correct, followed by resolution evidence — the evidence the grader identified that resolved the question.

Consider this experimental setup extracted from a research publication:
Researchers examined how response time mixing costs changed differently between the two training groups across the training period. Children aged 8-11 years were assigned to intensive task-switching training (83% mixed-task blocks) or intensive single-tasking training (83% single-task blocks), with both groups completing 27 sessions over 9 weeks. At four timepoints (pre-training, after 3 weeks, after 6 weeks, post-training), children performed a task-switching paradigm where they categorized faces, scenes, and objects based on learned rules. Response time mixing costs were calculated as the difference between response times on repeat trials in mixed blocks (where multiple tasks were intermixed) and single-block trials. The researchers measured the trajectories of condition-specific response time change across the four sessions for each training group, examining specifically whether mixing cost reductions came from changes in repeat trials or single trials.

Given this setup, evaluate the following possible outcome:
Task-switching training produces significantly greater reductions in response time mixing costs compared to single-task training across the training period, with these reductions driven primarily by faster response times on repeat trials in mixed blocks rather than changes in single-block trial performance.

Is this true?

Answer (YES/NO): NO